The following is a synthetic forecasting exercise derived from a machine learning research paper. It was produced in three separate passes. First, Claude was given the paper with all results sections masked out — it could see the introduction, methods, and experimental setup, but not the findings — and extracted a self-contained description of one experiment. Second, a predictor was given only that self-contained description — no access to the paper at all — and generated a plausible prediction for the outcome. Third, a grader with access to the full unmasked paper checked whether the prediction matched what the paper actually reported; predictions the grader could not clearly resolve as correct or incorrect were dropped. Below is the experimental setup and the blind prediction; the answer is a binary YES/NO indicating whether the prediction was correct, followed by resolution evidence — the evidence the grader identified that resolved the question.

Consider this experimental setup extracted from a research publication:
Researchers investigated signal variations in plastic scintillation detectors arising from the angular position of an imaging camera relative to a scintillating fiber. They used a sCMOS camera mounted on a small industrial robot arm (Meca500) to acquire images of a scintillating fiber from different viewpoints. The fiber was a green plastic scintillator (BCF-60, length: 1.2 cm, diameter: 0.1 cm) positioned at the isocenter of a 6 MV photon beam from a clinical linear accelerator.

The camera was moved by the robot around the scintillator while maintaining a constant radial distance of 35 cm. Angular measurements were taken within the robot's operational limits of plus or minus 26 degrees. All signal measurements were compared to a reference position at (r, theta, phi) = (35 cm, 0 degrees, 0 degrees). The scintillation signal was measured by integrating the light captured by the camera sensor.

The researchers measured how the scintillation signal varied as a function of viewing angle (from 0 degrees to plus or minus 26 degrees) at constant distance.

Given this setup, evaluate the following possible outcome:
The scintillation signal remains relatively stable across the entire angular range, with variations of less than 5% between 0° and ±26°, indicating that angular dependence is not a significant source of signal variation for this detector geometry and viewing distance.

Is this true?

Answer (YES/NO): NO